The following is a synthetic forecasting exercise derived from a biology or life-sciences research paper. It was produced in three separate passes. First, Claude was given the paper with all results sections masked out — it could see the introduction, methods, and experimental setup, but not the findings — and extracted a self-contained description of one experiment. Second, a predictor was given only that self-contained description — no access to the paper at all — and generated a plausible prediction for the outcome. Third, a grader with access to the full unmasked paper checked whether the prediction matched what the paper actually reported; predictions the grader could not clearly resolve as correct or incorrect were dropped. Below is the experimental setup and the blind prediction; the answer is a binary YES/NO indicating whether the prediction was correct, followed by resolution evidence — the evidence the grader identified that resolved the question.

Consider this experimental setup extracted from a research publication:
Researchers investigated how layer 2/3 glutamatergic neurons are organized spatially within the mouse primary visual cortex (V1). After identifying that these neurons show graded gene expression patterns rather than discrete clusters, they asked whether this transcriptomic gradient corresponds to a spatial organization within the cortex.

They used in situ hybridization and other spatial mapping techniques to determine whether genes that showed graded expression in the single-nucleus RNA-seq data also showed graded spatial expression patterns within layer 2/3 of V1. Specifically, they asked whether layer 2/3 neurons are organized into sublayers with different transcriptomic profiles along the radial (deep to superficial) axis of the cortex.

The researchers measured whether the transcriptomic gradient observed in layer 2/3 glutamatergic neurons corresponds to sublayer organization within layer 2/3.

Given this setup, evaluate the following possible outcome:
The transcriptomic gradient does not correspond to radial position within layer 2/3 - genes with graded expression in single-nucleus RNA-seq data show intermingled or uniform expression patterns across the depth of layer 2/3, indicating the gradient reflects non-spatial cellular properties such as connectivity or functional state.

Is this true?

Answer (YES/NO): NO